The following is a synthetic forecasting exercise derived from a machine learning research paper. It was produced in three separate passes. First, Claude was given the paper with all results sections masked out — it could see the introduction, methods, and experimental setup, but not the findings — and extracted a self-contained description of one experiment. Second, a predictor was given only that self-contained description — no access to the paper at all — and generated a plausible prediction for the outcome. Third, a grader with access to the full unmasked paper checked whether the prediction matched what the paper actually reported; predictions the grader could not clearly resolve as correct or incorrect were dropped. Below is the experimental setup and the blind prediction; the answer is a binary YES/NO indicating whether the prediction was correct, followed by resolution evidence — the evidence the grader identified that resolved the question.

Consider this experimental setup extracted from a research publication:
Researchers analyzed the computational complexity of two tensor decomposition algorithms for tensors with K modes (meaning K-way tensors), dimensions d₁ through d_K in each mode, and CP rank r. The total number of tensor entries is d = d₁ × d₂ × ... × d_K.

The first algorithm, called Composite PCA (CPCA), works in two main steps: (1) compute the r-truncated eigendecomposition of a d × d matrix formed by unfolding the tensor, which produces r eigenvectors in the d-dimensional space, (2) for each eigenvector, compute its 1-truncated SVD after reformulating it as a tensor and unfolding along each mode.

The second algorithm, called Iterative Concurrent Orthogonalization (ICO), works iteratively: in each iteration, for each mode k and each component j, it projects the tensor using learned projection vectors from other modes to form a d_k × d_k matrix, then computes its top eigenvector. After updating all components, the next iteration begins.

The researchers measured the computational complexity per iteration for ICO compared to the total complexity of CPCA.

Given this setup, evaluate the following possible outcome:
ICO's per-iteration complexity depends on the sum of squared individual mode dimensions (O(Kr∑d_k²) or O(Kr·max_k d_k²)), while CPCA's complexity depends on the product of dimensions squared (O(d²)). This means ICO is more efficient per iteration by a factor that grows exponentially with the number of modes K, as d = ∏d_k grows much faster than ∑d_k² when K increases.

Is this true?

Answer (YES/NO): NO